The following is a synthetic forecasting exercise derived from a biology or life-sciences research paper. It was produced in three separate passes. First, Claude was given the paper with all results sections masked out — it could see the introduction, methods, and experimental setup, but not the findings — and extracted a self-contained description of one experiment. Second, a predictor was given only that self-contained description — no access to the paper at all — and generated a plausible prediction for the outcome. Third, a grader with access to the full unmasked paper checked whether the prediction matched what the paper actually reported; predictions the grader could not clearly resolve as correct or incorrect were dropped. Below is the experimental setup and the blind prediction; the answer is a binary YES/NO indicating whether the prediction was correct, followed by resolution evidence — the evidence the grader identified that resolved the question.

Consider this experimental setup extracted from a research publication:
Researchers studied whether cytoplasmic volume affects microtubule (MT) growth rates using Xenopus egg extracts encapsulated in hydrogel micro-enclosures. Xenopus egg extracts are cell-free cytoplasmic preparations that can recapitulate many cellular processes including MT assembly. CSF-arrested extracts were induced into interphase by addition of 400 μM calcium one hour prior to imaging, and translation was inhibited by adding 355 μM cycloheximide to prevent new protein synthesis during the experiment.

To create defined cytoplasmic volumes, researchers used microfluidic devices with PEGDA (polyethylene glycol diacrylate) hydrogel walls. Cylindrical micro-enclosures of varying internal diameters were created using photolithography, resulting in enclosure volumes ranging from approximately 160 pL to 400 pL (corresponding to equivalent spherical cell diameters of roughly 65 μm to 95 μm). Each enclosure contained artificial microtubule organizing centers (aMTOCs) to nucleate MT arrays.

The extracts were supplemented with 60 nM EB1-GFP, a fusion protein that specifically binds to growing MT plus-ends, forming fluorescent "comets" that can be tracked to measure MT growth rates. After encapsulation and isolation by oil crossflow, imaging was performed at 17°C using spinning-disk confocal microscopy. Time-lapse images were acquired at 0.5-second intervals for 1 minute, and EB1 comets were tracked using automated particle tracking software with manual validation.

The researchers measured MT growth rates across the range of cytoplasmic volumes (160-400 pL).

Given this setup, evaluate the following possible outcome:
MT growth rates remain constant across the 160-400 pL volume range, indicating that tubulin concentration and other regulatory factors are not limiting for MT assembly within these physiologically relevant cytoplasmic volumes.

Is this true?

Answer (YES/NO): NO